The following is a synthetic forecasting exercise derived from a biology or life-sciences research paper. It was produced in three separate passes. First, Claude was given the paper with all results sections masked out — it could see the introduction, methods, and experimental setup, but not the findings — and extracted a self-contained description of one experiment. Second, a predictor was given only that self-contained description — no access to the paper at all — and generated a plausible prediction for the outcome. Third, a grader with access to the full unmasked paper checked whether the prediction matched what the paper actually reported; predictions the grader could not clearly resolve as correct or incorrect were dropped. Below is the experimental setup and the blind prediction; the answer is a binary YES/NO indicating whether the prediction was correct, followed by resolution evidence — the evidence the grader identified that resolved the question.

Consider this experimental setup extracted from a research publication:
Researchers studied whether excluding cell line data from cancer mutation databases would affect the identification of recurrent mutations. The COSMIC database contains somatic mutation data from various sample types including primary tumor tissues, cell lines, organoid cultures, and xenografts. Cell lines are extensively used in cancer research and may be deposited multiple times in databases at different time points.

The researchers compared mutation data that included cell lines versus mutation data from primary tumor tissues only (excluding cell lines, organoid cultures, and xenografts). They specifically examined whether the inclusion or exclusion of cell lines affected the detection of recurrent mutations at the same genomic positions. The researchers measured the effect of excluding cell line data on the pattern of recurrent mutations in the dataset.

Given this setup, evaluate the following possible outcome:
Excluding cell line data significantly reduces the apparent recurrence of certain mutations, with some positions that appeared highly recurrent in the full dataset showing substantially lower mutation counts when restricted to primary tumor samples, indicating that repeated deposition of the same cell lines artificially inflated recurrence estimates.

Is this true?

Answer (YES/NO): YES